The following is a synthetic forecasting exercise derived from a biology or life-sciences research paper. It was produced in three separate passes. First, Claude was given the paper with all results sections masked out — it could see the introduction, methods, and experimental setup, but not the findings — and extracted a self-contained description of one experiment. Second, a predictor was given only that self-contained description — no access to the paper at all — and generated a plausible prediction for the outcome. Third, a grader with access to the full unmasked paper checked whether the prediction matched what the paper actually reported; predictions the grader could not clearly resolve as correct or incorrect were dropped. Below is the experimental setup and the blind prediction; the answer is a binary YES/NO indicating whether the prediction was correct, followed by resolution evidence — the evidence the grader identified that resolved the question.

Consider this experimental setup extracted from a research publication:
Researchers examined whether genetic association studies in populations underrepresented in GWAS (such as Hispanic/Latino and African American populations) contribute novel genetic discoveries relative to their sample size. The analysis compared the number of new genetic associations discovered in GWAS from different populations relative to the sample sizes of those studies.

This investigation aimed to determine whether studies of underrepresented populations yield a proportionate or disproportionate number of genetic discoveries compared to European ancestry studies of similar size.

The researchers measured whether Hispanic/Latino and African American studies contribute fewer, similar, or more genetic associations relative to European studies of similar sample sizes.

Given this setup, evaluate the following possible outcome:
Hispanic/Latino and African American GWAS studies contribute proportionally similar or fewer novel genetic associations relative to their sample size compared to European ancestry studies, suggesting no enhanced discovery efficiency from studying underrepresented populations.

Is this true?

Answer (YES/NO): NO